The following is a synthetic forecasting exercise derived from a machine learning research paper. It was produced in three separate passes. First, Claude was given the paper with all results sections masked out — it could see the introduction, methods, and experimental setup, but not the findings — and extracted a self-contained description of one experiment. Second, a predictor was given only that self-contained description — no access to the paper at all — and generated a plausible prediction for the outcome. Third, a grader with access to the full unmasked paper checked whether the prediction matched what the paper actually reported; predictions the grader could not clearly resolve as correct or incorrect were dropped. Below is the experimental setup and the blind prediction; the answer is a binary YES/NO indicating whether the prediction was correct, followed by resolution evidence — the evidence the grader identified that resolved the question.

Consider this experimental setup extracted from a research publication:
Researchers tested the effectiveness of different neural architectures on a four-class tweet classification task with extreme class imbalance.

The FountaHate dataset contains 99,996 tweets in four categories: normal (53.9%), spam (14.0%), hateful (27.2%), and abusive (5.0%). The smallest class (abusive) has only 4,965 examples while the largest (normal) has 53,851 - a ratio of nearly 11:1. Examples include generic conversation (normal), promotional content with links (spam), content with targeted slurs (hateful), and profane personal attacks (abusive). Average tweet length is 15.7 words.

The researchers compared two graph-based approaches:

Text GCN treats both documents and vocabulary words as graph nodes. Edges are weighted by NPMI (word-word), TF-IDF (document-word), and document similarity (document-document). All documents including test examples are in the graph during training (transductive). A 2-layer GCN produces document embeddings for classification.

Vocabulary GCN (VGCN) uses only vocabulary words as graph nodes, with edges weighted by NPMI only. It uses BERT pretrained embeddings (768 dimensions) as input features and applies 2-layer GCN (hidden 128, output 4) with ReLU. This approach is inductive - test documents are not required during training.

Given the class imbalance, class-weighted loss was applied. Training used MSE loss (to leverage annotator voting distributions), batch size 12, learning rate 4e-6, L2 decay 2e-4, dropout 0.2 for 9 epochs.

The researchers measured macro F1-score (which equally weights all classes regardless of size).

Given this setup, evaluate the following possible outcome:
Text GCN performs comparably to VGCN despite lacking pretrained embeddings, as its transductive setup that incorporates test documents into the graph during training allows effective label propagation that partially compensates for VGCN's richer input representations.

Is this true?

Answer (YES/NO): YES